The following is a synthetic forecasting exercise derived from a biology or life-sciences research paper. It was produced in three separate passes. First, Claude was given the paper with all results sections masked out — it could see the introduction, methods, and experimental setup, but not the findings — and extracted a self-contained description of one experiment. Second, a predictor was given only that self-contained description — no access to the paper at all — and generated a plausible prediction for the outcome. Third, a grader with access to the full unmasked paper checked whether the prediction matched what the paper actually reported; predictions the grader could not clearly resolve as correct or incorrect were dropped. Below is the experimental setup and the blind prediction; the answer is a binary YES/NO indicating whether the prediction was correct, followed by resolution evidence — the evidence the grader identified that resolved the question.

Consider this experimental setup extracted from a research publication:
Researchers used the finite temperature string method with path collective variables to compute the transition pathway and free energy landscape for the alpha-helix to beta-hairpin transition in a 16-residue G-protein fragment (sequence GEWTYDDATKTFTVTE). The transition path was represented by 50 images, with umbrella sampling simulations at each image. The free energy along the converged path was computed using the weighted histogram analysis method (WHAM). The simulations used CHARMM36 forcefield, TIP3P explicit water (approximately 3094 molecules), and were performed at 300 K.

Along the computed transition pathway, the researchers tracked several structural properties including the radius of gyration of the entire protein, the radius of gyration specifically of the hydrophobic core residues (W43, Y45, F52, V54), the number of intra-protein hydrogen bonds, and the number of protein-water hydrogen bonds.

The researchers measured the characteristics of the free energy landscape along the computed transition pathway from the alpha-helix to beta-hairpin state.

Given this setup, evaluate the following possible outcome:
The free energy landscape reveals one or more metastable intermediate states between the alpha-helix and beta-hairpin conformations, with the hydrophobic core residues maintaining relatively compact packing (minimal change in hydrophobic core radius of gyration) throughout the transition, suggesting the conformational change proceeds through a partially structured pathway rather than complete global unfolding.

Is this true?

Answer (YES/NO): NO